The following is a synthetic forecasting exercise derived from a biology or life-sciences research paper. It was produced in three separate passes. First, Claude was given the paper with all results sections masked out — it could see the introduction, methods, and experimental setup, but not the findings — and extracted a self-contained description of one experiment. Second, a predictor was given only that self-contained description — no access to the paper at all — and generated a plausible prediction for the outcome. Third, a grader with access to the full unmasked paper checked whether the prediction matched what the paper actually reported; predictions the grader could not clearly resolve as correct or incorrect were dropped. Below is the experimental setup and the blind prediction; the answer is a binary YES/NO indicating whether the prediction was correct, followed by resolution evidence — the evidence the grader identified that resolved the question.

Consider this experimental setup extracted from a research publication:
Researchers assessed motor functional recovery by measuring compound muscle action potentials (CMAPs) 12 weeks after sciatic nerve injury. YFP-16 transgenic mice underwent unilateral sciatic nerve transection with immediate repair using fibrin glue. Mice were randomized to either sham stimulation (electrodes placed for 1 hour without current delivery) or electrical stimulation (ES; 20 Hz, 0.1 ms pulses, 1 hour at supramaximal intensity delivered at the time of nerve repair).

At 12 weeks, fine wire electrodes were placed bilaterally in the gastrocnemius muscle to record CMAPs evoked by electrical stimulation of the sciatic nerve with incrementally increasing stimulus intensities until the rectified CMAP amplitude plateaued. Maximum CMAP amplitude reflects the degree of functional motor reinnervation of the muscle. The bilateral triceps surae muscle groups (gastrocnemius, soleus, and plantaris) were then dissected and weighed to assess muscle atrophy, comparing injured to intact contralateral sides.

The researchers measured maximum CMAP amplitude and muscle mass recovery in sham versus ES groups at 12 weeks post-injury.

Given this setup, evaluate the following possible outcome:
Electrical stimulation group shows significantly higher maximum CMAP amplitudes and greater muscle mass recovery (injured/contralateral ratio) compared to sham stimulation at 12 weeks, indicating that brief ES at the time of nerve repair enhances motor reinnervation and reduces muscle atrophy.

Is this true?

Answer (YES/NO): NO